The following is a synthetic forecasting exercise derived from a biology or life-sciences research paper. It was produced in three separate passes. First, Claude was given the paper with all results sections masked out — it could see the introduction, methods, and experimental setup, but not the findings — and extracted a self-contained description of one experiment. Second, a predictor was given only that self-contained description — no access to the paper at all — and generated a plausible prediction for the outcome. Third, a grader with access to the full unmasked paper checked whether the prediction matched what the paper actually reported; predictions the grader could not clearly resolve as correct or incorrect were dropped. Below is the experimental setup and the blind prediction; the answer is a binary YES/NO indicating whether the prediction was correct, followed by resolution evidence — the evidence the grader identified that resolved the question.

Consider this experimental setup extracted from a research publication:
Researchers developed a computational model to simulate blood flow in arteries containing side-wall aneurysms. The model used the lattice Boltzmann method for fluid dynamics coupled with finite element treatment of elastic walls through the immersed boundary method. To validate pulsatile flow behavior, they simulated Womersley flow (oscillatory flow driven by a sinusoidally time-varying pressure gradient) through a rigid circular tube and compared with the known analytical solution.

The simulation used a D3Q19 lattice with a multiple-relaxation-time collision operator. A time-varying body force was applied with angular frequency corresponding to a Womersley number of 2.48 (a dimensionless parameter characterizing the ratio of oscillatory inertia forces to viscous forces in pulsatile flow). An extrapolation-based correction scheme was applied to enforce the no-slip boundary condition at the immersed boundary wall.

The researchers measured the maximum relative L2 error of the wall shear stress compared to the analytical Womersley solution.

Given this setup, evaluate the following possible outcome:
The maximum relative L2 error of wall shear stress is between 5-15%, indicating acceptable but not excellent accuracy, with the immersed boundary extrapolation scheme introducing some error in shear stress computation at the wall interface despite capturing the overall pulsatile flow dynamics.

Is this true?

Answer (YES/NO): NO